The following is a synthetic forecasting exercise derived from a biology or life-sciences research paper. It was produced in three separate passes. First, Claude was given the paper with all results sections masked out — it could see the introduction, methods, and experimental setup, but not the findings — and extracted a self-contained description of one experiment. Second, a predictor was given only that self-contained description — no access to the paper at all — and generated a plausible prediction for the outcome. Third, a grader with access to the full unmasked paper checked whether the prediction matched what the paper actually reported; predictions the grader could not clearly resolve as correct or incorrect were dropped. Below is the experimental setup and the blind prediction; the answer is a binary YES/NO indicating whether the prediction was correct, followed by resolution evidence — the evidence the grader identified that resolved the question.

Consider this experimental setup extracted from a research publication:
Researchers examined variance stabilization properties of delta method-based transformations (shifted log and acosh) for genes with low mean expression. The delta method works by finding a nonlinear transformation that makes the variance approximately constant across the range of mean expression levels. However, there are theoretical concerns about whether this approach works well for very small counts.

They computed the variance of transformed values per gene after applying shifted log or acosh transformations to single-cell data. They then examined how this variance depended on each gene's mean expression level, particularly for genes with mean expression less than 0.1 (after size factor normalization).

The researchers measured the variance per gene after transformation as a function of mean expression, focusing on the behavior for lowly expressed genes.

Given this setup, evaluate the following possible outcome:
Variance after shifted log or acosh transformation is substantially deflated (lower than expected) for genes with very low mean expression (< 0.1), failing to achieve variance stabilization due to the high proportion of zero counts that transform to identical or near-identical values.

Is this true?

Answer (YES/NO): YES